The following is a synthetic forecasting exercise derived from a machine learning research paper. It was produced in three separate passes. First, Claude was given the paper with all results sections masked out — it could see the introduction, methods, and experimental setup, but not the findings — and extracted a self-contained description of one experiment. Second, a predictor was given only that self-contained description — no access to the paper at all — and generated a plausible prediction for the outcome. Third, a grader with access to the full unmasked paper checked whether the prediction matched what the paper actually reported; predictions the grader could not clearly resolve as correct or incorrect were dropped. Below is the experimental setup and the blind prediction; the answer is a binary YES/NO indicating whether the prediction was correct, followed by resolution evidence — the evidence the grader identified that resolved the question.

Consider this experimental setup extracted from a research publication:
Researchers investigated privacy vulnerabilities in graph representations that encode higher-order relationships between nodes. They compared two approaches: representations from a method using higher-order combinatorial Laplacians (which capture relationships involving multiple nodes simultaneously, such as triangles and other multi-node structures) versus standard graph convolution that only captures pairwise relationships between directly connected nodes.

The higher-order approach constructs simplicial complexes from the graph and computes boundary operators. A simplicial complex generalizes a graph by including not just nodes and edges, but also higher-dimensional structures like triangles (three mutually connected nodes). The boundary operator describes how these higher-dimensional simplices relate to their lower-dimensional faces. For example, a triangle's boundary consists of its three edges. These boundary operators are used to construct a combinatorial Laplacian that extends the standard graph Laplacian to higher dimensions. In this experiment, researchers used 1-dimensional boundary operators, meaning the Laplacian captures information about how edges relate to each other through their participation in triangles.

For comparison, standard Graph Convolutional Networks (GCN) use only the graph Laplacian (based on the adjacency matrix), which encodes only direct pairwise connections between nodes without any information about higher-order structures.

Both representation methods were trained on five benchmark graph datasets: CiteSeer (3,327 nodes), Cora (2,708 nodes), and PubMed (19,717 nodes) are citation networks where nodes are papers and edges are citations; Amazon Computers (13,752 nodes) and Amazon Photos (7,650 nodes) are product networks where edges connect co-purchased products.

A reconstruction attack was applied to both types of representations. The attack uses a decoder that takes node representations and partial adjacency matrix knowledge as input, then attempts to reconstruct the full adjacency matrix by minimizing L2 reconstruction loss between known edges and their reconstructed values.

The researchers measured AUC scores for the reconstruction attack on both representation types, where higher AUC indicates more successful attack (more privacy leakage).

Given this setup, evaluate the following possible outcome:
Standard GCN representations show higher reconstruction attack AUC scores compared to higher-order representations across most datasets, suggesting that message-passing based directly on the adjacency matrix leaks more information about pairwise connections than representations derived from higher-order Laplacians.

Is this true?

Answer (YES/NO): NO